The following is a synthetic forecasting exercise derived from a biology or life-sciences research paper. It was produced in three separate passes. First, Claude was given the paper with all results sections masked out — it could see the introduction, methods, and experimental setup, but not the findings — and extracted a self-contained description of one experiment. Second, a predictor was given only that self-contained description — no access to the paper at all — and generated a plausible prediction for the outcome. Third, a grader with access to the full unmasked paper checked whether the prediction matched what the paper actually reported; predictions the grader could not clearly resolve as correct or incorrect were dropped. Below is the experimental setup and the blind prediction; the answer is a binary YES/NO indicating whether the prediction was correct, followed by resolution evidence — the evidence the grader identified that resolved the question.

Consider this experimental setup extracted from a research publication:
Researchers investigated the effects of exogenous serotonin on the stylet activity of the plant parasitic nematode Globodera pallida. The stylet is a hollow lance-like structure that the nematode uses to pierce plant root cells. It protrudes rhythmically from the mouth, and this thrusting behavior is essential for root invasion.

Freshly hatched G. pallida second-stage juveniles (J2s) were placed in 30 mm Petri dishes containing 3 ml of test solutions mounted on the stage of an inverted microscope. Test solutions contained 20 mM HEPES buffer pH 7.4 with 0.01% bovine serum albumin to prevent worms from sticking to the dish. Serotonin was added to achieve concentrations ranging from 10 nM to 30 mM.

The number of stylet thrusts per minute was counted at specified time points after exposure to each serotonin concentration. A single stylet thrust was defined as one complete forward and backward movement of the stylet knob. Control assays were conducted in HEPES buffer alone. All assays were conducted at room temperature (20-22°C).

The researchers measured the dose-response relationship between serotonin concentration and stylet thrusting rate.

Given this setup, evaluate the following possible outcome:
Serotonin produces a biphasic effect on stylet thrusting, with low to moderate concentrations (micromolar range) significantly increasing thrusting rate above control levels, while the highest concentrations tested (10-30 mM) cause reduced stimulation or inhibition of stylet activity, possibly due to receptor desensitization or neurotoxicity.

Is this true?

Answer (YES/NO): NO